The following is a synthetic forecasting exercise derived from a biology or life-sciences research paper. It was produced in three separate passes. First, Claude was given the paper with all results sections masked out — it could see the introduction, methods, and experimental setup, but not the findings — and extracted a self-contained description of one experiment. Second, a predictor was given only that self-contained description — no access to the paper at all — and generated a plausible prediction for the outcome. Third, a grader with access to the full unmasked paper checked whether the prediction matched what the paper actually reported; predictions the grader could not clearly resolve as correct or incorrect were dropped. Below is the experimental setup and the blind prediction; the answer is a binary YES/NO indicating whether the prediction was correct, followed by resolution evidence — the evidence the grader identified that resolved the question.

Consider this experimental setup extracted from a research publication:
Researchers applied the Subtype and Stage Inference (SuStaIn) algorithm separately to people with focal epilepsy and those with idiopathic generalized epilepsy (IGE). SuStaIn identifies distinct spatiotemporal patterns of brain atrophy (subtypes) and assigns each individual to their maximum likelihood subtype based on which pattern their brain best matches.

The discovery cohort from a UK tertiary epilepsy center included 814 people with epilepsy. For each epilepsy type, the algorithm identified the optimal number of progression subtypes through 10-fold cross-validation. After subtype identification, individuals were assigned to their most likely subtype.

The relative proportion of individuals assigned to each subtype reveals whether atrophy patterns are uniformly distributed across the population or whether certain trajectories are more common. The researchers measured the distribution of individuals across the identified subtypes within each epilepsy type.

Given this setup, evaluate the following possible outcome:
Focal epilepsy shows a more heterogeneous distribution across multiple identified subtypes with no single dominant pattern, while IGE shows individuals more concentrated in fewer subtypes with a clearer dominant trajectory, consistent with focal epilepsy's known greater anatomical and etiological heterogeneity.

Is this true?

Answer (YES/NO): YES